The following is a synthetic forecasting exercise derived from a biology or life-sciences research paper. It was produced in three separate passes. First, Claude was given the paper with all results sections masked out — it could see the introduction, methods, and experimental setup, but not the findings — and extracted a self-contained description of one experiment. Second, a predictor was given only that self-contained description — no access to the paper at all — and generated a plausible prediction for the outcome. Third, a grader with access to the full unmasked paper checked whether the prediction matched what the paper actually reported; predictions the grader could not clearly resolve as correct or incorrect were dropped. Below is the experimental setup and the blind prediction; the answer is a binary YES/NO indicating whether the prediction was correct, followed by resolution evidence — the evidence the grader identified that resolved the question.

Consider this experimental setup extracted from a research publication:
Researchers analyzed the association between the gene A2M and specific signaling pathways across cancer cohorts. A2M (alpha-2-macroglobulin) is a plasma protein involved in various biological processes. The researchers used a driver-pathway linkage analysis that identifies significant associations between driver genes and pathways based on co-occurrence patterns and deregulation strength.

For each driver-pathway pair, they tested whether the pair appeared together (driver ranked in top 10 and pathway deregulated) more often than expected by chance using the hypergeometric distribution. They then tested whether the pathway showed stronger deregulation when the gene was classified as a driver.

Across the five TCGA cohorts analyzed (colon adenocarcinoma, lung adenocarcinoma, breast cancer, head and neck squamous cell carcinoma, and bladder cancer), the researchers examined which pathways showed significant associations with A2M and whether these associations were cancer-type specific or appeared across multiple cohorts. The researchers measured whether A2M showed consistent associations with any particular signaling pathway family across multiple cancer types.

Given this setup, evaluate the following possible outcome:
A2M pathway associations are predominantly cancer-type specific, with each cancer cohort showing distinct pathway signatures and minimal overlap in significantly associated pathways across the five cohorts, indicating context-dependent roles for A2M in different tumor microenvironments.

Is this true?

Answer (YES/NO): NO